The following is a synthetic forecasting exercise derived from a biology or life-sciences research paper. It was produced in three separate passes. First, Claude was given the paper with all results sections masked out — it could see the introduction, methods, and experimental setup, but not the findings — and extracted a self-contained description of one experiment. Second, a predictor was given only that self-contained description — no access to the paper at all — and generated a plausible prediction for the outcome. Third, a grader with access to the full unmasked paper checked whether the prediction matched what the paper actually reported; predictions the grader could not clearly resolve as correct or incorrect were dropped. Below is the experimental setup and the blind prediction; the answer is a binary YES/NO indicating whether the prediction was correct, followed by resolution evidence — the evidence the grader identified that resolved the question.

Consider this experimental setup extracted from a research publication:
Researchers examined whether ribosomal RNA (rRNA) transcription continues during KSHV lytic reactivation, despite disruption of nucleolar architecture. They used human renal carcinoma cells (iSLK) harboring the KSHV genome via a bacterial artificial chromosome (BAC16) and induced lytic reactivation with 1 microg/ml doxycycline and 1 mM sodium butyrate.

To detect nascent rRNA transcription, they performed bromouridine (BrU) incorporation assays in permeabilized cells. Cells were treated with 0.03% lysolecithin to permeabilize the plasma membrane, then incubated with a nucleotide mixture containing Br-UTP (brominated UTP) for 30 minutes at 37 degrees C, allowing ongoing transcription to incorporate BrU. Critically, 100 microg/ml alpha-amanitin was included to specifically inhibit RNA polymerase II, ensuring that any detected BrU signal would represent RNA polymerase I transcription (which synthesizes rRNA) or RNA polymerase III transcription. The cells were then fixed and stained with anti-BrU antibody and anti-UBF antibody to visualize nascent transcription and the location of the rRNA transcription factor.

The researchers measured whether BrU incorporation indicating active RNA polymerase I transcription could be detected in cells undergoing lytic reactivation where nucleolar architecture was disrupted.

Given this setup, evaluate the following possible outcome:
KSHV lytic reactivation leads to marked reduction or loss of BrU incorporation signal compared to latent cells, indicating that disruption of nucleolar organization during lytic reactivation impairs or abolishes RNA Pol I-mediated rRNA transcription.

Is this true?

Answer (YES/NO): NO